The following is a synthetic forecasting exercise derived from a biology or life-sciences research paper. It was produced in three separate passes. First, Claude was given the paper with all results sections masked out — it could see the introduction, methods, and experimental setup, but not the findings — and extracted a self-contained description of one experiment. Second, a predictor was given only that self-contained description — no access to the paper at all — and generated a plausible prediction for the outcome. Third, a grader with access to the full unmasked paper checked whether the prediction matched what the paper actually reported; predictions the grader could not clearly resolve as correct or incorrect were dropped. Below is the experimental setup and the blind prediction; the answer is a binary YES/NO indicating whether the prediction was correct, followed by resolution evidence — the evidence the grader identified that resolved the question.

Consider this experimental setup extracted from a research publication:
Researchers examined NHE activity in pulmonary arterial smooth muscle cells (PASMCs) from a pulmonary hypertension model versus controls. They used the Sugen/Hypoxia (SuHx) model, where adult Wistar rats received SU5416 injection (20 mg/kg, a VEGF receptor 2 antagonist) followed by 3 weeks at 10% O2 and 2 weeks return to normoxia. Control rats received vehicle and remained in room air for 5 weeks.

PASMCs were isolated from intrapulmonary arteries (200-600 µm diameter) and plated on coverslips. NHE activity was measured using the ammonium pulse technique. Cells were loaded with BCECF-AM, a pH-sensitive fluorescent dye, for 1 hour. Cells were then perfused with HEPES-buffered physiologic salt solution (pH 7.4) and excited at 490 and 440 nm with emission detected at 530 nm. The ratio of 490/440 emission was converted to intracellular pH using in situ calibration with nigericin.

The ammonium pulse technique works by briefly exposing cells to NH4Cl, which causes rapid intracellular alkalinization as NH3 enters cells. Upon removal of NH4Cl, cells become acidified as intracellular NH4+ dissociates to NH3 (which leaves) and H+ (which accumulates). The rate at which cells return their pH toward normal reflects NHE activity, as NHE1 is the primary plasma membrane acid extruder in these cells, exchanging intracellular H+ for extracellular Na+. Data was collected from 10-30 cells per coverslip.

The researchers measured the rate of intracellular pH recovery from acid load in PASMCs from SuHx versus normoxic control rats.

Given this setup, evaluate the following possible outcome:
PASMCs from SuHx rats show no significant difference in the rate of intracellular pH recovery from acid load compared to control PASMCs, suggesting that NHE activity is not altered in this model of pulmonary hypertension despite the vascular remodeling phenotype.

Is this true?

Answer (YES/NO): NO